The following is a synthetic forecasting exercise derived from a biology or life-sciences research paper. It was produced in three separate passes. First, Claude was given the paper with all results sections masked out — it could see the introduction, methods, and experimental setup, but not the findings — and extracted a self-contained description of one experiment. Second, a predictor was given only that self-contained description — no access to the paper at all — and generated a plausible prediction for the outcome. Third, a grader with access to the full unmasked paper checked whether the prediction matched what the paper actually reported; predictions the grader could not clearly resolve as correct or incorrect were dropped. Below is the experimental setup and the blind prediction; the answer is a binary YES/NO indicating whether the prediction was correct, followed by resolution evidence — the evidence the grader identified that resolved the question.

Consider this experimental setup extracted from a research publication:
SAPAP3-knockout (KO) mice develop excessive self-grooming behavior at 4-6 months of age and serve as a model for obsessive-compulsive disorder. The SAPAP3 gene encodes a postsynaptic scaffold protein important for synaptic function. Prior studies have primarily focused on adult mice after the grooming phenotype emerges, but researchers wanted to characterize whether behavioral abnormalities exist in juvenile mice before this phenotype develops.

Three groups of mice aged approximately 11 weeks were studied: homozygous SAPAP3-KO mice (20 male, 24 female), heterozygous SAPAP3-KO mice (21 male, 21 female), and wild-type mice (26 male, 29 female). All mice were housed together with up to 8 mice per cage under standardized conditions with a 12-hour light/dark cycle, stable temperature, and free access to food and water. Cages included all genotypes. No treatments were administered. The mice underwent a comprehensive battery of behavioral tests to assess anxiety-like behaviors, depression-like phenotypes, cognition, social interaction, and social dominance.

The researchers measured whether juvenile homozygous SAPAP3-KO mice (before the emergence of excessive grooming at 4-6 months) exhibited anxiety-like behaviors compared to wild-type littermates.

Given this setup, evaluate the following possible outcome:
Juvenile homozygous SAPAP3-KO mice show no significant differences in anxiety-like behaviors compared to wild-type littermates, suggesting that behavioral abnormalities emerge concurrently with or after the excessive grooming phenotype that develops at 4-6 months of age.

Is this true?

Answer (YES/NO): NO